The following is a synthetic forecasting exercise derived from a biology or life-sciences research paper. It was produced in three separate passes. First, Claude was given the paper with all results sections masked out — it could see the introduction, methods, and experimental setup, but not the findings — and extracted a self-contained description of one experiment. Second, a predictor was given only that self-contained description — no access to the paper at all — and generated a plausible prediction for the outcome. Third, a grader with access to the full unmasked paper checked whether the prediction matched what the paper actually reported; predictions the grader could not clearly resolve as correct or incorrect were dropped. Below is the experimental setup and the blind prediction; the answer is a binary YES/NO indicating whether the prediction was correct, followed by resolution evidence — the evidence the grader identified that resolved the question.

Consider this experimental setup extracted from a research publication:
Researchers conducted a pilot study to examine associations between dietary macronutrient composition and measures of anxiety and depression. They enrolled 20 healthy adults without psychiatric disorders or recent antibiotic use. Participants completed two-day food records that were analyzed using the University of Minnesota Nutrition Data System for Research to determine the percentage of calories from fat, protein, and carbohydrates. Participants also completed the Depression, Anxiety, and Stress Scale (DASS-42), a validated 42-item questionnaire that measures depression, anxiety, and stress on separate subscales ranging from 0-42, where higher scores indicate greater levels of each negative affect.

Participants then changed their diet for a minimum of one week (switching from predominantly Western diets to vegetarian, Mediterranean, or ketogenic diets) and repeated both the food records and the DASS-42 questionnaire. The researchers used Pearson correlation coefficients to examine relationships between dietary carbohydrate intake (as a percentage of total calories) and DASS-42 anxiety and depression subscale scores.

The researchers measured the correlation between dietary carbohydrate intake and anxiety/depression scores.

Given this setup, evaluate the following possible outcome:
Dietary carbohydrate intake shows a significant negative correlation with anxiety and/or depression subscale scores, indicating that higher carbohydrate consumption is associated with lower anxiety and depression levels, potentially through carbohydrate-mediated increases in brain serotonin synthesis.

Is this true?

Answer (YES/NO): NO